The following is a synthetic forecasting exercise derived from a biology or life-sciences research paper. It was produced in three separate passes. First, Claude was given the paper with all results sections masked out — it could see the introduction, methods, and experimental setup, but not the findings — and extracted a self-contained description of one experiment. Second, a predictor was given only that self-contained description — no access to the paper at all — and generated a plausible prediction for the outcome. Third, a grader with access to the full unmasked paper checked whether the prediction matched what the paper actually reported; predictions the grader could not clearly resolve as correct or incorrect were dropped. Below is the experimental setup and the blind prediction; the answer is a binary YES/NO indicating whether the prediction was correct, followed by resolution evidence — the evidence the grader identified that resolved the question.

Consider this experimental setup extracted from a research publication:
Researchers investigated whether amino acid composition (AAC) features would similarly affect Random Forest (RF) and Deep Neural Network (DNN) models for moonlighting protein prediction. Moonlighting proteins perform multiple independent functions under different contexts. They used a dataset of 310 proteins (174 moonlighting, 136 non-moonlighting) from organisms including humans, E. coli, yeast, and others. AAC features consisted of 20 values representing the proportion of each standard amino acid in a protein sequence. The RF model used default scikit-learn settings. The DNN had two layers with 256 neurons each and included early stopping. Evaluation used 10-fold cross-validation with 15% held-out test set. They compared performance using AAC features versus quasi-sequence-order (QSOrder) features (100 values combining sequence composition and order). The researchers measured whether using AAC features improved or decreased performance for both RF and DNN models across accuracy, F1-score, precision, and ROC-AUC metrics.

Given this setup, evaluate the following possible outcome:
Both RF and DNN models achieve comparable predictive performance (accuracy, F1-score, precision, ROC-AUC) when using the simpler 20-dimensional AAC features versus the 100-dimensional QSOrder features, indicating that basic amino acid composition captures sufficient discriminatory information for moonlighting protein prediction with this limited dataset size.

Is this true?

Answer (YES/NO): NO